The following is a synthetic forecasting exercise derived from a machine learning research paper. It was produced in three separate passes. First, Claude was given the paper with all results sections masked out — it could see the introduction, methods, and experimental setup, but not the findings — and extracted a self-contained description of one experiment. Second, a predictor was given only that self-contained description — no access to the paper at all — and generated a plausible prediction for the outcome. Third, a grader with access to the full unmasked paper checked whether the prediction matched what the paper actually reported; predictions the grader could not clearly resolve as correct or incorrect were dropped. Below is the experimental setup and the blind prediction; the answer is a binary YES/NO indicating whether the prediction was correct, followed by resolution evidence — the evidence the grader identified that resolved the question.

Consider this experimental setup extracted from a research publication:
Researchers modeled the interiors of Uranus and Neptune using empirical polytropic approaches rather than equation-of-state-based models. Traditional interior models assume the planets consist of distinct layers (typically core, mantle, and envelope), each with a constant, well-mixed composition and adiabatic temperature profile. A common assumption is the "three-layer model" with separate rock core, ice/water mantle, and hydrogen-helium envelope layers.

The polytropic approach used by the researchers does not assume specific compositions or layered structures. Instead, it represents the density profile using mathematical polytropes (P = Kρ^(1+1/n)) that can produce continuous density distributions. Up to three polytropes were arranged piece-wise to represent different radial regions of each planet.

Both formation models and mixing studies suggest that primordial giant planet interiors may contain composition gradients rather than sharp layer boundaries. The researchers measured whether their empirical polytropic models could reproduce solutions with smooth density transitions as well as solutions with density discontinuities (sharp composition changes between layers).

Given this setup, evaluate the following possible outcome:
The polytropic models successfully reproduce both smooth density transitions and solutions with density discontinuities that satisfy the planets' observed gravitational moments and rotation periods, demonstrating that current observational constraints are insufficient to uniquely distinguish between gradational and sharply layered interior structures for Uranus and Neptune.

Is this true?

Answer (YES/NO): YES